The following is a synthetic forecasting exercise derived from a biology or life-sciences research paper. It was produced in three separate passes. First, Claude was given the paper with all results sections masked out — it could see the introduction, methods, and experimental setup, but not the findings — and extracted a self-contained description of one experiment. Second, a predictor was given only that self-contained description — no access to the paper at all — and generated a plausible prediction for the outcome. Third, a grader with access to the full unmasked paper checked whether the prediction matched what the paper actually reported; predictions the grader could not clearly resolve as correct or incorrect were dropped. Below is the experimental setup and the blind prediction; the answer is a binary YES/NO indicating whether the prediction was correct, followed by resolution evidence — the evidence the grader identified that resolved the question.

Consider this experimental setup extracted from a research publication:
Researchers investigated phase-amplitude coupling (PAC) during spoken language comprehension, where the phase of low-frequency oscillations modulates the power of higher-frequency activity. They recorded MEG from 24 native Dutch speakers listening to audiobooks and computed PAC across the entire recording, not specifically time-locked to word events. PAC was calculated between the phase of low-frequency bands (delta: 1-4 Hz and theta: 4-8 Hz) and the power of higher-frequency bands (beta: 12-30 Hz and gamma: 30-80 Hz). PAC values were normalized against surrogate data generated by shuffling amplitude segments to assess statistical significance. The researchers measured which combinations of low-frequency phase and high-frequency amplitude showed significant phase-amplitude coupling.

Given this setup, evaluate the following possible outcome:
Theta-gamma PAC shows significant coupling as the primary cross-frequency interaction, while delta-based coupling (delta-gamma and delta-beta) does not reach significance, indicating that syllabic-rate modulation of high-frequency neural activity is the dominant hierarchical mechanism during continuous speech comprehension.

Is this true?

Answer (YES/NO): NO